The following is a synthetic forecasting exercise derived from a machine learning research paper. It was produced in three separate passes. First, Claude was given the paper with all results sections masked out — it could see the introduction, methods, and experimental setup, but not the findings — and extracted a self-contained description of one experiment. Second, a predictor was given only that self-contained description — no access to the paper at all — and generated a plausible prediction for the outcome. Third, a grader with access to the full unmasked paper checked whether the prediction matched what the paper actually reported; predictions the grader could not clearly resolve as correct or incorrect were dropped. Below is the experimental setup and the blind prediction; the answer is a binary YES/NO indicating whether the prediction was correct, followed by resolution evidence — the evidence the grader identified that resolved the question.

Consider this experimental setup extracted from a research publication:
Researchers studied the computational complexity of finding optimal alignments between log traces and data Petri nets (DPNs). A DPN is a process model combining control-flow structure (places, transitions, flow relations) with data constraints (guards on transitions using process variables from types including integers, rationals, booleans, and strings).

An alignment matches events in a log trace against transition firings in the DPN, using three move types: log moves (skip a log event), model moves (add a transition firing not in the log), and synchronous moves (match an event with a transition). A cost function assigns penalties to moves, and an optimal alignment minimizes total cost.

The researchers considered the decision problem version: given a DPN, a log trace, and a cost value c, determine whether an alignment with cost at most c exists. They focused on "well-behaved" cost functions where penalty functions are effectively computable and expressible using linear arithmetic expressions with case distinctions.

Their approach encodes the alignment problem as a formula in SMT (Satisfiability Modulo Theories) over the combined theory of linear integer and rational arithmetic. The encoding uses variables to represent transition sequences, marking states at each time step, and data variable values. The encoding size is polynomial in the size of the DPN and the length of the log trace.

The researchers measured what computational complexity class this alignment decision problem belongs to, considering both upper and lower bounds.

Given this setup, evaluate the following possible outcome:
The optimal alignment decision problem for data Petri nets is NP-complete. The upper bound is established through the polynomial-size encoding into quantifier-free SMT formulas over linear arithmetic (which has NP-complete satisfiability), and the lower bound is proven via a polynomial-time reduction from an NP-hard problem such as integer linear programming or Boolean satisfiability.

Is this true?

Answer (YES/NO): YES